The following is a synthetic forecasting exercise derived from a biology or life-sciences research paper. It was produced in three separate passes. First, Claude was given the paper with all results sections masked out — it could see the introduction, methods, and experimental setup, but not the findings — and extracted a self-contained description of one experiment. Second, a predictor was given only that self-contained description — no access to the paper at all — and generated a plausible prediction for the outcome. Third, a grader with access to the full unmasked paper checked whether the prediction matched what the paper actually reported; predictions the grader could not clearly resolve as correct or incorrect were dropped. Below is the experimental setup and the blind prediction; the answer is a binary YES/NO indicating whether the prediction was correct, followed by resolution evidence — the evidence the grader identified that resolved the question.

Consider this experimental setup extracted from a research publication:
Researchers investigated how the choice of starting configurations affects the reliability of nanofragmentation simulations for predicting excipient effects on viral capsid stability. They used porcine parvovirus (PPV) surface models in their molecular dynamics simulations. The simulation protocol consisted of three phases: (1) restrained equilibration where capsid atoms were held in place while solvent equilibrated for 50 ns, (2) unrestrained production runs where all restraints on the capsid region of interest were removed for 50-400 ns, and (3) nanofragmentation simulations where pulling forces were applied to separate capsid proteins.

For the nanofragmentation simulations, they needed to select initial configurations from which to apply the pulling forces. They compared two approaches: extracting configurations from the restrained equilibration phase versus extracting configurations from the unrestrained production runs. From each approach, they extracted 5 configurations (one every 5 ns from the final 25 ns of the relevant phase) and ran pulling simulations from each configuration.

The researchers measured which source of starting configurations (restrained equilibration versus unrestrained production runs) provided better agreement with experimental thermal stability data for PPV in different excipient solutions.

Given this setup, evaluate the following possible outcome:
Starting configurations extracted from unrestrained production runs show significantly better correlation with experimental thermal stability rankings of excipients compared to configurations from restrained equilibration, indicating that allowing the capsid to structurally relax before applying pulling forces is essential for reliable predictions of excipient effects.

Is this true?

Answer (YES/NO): YES